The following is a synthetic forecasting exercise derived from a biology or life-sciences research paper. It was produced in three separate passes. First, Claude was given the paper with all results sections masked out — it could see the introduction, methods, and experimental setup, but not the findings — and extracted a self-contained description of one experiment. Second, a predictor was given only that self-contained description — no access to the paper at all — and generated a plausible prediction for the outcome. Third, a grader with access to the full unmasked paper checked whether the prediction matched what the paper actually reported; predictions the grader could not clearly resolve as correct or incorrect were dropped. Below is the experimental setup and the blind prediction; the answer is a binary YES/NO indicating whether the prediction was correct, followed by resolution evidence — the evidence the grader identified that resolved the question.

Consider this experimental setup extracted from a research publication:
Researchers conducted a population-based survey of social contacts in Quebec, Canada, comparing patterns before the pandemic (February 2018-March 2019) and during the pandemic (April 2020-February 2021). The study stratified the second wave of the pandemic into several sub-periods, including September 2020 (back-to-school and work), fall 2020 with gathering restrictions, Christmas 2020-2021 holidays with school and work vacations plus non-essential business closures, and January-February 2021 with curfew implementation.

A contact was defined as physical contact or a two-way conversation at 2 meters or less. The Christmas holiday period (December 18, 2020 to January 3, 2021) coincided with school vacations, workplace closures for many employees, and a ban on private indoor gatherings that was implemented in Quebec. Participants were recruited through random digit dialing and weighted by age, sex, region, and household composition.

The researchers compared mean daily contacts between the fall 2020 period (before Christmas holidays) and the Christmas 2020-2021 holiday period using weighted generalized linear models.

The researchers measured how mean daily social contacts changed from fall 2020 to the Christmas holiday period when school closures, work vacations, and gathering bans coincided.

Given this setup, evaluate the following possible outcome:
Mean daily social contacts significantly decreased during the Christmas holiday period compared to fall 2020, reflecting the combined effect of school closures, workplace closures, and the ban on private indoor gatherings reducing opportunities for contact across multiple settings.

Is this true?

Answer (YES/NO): YES